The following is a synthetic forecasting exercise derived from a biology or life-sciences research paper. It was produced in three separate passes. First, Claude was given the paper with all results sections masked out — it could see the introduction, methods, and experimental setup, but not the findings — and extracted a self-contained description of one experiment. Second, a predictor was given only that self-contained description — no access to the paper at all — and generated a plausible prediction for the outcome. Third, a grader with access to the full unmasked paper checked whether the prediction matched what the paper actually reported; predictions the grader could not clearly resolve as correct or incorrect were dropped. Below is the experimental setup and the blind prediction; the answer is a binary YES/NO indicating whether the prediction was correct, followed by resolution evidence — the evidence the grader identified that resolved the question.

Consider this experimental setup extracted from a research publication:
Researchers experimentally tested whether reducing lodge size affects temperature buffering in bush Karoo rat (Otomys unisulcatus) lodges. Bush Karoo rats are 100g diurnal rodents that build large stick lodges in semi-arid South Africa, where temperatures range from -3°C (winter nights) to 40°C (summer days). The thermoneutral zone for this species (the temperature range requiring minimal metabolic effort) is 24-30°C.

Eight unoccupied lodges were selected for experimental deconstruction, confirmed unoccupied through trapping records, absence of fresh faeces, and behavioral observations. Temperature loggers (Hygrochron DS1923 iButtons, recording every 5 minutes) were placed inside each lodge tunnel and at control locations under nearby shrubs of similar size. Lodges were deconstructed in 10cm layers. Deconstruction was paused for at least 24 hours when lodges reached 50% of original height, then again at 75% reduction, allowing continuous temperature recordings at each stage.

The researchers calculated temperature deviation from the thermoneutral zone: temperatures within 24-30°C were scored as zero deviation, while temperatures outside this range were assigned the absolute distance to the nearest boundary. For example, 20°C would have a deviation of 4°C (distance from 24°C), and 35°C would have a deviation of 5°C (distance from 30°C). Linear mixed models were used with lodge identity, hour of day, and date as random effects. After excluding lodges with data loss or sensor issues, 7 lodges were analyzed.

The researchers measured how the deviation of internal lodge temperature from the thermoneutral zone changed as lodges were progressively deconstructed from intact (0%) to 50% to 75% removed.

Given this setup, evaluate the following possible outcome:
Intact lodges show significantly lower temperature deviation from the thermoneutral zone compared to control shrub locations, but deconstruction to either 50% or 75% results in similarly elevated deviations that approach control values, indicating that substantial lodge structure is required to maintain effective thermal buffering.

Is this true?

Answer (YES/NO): NO